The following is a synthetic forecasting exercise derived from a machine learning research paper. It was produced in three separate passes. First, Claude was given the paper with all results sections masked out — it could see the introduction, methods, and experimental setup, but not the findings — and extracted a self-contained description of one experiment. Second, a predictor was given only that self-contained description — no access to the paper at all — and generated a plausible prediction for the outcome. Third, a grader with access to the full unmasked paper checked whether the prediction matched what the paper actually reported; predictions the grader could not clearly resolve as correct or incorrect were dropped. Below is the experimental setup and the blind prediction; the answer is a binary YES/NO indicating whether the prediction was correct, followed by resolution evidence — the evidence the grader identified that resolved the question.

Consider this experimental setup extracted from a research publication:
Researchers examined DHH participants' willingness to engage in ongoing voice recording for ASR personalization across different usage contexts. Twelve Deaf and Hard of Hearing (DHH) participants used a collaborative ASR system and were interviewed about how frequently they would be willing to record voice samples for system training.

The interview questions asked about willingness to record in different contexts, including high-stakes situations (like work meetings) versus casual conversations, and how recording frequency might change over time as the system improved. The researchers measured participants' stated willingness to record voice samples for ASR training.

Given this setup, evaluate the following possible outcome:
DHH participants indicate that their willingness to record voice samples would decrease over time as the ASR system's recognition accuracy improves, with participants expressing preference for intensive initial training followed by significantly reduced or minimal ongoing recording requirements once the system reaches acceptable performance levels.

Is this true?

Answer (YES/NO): NO